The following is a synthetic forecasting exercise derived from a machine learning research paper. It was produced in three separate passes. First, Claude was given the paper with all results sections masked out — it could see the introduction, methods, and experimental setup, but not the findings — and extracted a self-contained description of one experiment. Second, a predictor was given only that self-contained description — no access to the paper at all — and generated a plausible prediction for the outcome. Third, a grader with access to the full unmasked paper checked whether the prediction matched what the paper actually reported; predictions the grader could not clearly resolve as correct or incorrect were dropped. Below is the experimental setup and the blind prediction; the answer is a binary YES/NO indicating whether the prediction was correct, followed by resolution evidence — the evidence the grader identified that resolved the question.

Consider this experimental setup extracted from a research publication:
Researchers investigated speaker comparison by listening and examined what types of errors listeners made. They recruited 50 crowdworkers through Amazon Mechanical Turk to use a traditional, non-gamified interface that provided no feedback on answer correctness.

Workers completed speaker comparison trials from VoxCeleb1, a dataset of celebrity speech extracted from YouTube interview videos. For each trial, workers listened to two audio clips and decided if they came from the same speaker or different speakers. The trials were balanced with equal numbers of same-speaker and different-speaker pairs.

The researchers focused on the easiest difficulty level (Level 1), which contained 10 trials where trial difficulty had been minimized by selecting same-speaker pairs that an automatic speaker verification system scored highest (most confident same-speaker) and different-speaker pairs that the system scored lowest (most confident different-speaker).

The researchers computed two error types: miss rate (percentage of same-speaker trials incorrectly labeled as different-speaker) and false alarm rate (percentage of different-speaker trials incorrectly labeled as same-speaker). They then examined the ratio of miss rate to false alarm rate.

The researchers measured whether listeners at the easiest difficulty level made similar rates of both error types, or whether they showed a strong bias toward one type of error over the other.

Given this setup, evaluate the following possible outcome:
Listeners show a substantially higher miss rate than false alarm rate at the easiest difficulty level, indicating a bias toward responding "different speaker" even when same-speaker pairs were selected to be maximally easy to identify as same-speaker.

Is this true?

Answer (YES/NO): YES